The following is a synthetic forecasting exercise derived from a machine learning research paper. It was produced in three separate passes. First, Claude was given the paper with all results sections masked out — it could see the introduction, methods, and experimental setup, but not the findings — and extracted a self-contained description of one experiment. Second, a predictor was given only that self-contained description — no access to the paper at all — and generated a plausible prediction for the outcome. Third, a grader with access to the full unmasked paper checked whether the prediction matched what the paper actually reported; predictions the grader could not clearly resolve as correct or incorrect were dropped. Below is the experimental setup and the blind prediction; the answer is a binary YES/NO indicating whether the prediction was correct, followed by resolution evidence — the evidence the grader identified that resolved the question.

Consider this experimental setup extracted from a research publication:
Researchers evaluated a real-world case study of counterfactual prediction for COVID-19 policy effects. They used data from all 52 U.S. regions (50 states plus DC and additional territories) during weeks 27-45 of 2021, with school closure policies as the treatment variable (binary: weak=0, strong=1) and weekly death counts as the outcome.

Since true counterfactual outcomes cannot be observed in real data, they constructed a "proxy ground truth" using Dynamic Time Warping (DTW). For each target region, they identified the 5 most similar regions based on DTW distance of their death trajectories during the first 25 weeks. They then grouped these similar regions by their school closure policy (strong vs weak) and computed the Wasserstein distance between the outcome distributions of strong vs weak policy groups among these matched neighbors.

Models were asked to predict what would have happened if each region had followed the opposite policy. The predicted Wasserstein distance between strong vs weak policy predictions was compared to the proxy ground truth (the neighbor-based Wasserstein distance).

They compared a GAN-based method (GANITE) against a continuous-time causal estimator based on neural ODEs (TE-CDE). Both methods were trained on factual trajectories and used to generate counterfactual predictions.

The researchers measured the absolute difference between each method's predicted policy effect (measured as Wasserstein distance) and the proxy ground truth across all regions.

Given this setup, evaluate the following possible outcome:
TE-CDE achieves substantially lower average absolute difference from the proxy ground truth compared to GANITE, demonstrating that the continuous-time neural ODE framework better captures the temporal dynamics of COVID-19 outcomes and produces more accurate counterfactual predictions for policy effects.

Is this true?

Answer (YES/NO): YES